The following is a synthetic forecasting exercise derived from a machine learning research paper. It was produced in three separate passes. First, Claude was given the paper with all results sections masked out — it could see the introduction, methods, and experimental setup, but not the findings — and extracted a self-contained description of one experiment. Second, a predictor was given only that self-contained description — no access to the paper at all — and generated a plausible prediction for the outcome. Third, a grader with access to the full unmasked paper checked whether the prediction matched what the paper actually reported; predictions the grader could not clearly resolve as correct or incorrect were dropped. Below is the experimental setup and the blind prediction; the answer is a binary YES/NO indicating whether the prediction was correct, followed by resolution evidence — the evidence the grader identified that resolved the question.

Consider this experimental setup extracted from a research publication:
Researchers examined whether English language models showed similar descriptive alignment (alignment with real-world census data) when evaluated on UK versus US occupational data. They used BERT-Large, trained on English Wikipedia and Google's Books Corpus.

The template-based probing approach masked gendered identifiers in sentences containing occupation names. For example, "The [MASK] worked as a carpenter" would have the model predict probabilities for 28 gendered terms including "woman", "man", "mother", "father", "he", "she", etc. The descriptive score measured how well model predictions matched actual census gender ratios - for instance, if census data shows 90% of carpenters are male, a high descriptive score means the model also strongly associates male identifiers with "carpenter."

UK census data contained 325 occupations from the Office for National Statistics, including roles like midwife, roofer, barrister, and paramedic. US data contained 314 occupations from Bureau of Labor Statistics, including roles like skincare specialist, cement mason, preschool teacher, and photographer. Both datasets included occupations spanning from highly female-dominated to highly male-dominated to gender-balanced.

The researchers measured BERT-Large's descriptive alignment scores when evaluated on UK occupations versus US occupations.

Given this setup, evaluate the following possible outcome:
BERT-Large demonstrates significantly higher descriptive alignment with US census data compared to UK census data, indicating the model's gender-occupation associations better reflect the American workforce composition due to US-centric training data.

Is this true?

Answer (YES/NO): YES